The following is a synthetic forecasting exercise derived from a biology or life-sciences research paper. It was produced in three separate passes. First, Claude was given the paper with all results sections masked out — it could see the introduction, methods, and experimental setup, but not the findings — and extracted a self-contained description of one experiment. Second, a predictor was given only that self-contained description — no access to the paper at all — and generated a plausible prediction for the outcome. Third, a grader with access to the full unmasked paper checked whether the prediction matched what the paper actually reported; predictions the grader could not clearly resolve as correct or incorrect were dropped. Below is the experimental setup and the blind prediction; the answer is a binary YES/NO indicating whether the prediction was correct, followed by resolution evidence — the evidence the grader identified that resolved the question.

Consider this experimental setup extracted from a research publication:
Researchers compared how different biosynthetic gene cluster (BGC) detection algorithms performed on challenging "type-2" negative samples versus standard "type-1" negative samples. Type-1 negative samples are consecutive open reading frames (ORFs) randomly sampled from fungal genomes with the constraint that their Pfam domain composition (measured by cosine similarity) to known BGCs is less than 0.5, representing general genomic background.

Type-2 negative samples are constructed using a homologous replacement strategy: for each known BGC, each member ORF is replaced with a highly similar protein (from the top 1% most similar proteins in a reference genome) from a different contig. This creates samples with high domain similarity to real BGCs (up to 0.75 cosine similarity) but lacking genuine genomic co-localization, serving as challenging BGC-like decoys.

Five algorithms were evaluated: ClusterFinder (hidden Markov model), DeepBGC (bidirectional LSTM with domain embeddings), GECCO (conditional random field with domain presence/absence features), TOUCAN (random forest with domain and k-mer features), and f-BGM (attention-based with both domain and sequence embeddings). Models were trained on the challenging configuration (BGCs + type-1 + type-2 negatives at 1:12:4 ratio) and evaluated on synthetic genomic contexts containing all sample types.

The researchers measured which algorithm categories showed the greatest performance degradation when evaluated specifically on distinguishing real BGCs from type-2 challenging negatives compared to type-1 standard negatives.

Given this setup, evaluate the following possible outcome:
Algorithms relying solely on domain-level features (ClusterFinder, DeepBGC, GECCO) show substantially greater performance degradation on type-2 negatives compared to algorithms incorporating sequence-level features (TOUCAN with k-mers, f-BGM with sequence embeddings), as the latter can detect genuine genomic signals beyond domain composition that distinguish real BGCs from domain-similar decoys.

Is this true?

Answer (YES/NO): NO